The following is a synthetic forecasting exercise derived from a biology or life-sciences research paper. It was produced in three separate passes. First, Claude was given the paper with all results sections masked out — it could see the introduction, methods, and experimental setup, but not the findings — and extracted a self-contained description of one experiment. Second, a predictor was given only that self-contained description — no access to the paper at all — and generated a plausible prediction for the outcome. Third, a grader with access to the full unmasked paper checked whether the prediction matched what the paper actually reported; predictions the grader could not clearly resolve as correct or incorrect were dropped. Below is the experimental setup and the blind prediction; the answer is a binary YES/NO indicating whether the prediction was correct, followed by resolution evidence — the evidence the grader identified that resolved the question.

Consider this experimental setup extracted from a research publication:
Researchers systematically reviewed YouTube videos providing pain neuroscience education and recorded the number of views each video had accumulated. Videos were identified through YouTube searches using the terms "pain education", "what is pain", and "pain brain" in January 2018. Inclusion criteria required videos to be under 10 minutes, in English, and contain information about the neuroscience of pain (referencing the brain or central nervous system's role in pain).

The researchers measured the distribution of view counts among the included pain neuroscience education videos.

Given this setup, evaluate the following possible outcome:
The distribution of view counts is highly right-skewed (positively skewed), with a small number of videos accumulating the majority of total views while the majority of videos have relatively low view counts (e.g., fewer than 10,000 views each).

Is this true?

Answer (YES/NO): YES